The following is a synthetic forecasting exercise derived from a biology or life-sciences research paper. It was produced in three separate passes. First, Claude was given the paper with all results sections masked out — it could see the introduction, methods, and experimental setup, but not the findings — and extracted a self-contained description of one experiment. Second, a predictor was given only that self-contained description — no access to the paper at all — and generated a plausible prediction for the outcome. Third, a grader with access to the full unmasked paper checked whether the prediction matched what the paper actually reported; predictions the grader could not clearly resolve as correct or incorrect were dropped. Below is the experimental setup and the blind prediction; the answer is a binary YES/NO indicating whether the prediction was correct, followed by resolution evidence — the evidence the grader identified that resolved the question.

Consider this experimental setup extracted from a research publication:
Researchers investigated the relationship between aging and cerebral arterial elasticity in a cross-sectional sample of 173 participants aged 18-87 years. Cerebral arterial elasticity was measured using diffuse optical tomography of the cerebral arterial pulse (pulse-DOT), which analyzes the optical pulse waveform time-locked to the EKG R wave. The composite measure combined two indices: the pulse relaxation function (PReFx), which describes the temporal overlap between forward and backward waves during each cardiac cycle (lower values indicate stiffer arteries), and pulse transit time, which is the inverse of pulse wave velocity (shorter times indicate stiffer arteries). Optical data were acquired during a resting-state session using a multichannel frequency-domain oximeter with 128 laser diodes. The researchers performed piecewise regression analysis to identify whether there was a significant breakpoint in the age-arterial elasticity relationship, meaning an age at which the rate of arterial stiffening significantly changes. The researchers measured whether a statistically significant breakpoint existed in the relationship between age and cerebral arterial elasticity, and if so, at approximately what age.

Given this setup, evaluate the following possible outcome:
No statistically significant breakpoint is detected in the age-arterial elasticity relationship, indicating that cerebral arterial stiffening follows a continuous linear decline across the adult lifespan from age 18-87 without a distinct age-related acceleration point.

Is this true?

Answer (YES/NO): NO